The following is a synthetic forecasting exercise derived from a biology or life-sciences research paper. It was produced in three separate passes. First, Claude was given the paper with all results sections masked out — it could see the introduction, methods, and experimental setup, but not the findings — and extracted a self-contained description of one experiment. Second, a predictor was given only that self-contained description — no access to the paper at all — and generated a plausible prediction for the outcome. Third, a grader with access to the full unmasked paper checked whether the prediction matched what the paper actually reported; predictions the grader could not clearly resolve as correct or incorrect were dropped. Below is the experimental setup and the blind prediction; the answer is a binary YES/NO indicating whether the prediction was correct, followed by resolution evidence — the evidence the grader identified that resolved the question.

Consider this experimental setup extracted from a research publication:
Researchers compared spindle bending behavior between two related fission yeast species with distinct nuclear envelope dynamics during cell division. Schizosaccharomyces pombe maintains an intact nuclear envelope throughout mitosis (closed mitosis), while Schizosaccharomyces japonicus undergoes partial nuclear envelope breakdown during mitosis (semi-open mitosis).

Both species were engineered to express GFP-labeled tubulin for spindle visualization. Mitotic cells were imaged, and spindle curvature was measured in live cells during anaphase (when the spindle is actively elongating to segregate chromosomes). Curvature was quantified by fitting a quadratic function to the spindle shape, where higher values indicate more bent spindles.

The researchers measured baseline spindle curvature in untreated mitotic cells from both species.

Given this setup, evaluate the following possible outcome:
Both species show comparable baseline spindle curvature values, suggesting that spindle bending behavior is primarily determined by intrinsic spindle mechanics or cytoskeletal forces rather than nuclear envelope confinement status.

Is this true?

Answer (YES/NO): NO